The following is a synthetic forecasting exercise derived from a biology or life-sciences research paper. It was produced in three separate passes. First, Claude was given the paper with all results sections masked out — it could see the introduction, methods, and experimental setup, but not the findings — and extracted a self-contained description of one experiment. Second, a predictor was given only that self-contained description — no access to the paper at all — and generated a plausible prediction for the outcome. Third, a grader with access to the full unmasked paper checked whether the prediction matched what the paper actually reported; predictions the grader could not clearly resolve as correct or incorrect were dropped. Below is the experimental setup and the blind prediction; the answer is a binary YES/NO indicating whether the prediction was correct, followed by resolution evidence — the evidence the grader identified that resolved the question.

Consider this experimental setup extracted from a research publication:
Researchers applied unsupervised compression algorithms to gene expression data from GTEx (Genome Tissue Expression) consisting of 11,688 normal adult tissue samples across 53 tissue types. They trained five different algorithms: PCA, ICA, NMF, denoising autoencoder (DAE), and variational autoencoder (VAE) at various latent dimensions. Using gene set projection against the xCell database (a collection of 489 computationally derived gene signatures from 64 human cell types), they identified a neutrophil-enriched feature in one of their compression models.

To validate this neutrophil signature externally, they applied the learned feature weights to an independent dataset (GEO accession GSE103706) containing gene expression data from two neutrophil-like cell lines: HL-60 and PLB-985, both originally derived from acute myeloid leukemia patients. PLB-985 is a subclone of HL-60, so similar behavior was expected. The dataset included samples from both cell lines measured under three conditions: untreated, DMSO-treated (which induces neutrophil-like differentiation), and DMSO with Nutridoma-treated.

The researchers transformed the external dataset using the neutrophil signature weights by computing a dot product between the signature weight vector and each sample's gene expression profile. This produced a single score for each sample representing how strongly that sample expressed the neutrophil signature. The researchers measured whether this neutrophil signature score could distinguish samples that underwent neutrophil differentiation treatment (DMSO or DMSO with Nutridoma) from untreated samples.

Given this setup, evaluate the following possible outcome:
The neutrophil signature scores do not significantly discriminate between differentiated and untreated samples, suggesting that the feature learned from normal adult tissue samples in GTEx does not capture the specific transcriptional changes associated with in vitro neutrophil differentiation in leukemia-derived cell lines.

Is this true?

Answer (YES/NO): NO